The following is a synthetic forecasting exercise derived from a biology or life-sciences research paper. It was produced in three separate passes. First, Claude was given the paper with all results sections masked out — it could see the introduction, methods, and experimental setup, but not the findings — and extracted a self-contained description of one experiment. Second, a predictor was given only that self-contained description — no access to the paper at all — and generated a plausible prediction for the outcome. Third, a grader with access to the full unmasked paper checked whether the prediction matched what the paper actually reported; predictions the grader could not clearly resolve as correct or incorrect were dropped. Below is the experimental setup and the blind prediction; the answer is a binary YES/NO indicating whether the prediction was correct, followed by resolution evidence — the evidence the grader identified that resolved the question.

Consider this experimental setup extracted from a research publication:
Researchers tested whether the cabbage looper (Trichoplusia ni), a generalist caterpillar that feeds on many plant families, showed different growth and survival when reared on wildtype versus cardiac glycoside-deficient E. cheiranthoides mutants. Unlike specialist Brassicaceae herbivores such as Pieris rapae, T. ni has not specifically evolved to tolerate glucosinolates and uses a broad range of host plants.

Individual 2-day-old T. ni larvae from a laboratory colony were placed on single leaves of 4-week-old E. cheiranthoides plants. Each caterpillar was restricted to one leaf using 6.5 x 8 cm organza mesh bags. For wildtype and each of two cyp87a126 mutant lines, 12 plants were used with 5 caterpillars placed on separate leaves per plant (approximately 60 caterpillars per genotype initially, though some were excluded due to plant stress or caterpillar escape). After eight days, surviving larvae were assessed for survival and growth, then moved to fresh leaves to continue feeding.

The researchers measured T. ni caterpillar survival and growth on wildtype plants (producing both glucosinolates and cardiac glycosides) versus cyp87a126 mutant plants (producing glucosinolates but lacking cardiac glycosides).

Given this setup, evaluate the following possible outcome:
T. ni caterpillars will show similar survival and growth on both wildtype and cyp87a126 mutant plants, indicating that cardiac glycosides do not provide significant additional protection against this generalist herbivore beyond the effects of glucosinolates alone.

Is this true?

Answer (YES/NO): NO